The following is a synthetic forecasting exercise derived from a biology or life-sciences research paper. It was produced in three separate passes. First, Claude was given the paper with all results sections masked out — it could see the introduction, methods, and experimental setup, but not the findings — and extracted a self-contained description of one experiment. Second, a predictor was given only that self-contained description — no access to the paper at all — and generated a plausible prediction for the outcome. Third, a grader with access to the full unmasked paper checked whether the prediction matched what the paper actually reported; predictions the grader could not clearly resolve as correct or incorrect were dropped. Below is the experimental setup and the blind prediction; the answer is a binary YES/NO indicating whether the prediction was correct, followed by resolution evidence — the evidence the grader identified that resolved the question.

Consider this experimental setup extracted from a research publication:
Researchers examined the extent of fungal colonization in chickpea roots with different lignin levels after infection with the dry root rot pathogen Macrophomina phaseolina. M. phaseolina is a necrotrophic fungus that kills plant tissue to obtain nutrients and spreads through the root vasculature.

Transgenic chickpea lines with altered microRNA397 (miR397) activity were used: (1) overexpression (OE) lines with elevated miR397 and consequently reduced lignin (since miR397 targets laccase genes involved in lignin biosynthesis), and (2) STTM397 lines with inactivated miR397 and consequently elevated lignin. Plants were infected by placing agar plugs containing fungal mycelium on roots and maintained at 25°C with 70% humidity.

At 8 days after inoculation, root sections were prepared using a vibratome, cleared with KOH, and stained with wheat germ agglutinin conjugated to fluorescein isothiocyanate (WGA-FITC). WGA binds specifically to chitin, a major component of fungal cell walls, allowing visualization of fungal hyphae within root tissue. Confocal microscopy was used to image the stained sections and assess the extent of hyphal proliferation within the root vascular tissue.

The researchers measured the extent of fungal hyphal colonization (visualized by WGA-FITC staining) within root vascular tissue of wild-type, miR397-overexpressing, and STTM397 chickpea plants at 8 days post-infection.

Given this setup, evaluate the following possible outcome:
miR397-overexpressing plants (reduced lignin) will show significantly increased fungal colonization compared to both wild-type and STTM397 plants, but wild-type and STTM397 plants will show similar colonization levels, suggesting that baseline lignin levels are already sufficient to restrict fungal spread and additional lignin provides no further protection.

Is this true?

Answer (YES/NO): NO